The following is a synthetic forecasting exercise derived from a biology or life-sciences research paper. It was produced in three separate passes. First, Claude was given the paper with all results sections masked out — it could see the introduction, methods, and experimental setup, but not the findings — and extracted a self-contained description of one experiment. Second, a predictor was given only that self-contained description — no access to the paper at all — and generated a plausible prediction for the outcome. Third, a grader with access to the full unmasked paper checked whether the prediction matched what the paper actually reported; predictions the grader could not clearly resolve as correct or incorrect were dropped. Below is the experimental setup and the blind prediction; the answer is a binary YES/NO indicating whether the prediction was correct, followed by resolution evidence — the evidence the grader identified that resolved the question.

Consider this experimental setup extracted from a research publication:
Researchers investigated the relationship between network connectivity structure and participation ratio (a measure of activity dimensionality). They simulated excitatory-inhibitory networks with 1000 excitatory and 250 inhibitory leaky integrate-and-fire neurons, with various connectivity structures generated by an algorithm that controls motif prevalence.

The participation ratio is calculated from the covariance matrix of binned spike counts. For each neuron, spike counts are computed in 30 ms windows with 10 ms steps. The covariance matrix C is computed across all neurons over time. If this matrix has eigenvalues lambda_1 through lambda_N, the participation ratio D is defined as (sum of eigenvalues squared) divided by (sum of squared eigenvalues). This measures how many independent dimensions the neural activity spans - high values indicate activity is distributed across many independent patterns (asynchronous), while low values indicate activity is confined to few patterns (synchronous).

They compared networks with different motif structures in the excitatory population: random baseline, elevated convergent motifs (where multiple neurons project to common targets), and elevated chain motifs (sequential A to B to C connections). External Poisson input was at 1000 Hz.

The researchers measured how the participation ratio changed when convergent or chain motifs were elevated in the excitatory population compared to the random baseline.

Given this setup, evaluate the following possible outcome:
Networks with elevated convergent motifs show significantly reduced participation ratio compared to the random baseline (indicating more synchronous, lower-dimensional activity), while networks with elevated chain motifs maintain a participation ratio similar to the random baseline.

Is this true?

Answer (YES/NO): NO